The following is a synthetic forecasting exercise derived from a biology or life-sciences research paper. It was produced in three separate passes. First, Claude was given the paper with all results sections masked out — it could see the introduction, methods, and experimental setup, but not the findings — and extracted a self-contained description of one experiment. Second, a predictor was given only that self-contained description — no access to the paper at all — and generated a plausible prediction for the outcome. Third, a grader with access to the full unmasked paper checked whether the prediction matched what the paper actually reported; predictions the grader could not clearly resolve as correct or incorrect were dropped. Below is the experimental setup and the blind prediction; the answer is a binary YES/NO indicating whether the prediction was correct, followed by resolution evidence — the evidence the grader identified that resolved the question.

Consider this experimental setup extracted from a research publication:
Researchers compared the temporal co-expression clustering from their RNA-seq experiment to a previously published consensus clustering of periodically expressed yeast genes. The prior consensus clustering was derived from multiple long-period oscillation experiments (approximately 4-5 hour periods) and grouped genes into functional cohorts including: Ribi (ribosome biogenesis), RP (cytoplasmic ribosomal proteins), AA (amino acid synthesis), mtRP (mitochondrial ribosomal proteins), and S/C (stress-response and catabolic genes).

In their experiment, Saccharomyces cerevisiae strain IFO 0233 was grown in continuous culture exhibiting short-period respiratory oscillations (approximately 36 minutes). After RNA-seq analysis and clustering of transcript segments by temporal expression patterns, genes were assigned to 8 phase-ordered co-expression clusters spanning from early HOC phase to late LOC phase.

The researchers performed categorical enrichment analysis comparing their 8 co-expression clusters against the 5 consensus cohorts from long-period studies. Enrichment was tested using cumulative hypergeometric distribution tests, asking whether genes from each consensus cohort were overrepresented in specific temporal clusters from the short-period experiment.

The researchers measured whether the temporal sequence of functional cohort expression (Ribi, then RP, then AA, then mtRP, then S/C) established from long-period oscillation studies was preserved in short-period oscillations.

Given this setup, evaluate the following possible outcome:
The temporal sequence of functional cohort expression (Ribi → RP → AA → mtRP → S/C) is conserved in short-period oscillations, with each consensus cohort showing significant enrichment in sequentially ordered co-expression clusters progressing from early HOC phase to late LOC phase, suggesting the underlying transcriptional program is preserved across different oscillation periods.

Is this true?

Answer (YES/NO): YES